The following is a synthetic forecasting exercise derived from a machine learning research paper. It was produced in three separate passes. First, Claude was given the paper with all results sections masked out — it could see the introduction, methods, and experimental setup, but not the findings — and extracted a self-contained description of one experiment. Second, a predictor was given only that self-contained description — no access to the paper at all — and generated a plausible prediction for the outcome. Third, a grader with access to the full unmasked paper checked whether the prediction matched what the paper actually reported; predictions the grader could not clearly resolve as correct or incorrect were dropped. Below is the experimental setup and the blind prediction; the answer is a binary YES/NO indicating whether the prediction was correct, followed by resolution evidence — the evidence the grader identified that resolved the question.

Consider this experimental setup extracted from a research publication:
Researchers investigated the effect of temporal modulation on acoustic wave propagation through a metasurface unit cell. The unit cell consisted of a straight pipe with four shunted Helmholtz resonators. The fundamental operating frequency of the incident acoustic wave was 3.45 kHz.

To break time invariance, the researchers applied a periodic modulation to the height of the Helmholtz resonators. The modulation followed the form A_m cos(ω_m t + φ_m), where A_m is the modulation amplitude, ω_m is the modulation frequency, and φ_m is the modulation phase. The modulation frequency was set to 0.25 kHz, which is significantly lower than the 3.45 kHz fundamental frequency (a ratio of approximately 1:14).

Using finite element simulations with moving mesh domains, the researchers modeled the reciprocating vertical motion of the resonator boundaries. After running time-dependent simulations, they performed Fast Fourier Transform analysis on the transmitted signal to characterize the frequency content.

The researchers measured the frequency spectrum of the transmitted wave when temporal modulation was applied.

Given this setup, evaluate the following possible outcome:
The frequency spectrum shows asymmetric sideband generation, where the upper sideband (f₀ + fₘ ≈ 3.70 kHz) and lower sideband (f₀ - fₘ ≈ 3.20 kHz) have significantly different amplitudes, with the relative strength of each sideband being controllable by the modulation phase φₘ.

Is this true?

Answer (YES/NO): NO